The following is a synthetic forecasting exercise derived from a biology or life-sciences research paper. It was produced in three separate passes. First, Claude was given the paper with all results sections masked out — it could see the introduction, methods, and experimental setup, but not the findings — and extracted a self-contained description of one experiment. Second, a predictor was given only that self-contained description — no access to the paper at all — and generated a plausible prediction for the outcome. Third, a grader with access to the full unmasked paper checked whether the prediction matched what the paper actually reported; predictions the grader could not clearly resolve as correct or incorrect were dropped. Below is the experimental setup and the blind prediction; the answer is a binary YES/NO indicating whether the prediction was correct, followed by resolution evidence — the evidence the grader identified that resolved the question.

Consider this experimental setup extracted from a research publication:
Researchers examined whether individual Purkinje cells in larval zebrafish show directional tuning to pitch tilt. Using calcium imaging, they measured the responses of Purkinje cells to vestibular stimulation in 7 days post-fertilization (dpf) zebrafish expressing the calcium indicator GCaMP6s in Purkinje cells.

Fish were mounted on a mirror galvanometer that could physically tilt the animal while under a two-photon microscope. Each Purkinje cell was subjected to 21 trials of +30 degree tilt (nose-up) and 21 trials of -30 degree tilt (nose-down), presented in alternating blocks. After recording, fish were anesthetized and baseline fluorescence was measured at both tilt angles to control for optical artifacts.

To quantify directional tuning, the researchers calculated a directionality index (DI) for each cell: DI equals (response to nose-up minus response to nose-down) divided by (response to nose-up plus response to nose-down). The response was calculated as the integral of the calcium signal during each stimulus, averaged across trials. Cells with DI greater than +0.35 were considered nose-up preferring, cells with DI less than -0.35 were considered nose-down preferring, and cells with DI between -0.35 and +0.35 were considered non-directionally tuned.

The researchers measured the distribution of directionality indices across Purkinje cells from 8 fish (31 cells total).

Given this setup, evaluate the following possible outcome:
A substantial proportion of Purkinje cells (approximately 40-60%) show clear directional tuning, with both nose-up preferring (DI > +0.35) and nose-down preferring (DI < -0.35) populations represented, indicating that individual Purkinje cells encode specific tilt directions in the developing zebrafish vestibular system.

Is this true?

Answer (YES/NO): YES